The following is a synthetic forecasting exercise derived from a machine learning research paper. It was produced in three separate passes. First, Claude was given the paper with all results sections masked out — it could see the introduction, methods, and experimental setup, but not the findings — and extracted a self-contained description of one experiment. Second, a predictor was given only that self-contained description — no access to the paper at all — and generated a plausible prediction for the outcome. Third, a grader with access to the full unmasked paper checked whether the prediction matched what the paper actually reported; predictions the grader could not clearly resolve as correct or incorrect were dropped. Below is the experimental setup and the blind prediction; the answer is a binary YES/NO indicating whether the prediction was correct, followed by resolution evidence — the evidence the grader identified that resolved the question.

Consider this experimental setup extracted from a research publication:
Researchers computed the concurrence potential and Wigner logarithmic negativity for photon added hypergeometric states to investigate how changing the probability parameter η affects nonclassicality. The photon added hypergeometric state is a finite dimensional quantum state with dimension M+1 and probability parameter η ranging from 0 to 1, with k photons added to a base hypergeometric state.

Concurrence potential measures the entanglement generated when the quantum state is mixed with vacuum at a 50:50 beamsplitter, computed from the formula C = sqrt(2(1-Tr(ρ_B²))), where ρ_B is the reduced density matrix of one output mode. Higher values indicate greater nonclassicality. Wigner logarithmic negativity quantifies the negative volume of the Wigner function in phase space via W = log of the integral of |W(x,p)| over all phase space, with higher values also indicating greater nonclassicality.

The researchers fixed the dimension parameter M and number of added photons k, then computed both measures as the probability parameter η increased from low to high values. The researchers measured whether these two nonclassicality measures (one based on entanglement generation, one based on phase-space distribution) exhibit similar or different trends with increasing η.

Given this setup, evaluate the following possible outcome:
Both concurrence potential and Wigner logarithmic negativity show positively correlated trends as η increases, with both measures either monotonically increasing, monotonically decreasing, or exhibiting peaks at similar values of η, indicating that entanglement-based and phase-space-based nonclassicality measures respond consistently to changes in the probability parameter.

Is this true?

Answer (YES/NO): YES